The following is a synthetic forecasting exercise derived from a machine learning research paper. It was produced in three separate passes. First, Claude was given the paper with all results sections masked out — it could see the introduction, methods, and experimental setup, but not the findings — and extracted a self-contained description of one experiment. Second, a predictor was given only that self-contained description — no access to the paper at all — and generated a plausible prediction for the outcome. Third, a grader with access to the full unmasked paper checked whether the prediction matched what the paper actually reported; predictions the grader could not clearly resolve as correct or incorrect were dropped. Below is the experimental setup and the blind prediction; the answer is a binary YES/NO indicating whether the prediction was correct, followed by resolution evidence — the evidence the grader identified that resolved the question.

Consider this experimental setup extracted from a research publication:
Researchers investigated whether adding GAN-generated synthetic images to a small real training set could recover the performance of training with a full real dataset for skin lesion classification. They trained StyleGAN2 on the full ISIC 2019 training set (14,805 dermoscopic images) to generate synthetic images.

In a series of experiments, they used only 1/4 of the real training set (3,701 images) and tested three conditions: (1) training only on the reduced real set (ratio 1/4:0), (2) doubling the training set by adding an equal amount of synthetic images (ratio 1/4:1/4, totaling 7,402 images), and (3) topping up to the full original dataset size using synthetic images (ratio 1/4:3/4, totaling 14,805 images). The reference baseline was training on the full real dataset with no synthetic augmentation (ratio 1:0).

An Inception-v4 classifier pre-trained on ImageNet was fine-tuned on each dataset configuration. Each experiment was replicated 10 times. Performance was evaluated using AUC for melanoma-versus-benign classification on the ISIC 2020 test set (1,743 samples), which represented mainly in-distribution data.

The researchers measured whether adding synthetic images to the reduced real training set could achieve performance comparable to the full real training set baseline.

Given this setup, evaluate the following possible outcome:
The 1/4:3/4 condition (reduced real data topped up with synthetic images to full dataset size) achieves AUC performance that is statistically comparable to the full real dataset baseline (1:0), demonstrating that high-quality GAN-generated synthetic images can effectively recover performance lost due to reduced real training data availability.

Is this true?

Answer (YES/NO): NO